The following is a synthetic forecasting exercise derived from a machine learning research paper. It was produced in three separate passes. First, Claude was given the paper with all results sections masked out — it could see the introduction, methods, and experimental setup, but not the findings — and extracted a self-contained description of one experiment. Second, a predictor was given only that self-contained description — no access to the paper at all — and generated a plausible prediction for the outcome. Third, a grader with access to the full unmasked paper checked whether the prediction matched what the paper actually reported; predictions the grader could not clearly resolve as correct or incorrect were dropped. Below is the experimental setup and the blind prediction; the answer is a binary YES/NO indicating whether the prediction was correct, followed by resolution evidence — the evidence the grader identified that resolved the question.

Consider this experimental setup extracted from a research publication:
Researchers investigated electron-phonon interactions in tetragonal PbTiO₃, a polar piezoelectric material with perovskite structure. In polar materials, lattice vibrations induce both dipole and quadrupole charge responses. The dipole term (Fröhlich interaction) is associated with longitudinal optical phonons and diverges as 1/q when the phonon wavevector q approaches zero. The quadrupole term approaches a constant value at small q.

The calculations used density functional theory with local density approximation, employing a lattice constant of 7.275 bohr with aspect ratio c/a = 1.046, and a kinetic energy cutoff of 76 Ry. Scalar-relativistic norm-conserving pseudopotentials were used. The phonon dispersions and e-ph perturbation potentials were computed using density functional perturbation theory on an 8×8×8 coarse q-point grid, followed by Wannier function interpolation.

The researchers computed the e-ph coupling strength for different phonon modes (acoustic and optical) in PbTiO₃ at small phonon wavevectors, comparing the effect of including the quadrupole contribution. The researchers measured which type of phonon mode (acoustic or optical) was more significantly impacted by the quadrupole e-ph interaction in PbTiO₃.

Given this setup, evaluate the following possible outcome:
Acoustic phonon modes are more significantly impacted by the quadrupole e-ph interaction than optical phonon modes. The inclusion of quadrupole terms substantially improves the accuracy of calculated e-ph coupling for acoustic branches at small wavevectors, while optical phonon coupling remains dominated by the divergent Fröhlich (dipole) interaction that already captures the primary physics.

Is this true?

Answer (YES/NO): YES